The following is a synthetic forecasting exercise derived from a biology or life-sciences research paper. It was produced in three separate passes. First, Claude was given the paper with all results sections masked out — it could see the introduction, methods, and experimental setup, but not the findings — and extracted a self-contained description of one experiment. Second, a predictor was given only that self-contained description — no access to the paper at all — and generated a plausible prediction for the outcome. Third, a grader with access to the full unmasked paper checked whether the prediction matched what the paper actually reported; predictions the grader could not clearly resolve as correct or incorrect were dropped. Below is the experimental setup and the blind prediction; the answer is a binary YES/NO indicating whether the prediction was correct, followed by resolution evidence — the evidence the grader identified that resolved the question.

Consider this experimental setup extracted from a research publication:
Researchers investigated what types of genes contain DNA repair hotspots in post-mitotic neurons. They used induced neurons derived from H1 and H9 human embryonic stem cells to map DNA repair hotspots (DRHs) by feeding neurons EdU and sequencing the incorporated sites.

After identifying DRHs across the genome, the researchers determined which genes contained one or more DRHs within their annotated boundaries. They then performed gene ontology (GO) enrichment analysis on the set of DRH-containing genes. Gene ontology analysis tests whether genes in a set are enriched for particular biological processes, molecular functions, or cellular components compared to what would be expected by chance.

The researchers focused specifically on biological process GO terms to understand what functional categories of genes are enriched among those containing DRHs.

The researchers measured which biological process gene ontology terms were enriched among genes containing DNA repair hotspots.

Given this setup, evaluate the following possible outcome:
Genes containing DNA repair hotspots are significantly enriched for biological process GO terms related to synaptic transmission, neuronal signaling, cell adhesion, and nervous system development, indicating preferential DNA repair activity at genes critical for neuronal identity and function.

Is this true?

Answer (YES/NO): YES